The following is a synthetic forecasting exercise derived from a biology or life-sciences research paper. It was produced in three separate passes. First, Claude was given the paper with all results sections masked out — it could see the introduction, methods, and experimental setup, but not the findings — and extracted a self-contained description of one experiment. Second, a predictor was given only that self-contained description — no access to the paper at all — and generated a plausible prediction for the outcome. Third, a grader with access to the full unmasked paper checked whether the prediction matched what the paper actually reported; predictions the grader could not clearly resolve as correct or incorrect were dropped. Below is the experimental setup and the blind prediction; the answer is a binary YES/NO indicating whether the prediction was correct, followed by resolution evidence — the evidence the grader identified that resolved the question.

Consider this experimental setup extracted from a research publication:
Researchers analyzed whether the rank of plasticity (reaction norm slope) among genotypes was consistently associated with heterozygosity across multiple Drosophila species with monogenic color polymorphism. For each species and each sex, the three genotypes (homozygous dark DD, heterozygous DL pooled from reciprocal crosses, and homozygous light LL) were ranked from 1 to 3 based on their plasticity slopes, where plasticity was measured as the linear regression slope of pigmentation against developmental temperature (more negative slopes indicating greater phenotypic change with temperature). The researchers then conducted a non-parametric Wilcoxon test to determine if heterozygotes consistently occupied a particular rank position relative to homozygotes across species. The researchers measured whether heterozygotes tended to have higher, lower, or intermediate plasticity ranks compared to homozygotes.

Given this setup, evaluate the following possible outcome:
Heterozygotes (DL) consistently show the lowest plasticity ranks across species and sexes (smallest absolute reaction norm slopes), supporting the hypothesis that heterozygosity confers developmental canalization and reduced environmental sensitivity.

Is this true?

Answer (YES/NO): NO